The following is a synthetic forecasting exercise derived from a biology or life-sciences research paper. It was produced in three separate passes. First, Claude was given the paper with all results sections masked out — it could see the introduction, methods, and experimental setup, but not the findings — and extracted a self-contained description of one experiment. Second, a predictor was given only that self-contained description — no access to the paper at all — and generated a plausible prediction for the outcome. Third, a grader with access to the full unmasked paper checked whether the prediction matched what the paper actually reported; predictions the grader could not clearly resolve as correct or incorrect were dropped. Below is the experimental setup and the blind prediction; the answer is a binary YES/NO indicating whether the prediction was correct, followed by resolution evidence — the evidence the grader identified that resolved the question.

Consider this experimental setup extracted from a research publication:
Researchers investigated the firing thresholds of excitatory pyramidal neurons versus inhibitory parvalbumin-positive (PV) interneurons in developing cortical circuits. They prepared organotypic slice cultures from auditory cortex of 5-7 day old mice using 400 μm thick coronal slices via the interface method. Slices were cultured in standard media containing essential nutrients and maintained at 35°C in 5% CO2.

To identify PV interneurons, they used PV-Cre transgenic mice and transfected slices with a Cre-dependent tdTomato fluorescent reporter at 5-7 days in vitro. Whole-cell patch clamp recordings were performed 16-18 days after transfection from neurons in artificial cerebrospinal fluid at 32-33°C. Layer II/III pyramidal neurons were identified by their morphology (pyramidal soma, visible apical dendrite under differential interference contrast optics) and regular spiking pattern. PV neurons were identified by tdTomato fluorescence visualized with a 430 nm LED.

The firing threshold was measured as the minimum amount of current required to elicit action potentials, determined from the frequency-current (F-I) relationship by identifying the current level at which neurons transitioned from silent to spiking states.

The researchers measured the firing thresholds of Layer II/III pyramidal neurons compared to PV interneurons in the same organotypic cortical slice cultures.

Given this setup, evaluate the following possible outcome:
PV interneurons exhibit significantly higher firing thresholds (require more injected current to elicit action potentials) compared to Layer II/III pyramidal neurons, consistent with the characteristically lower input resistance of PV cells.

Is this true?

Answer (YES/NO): YES